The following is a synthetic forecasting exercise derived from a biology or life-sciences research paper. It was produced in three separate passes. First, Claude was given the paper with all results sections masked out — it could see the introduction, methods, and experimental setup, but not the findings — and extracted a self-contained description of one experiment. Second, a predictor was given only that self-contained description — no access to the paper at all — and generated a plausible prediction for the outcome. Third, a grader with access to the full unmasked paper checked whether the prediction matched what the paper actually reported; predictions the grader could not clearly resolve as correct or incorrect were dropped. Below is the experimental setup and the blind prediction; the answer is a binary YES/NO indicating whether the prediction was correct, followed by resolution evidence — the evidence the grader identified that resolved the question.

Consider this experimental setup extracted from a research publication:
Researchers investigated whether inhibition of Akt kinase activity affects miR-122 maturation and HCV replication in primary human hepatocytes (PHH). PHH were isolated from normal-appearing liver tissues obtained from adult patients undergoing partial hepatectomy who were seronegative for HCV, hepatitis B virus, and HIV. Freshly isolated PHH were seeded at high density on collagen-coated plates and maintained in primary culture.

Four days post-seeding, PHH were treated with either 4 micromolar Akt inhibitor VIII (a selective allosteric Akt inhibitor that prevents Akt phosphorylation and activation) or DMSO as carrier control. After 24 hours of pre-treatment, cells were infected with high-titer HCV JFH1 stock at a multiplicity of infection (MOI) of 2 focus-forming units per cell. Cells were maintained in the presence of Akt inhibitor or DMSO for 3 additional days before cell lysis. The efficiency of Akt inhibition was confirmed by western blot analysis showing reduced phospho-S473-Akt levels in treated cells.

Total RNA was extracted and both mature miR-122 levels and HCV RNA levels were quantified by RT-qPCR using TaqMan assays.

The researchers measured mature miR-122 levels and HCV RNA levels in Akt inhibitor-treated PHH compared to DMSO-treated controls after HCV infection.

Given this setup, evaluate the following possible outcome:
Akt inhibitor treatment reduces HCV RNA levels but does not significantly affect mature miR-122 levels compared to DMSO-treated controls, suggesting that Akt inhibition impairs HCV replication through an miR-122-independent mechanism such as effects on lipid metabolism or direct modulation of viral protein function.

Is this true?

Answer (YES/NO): NO